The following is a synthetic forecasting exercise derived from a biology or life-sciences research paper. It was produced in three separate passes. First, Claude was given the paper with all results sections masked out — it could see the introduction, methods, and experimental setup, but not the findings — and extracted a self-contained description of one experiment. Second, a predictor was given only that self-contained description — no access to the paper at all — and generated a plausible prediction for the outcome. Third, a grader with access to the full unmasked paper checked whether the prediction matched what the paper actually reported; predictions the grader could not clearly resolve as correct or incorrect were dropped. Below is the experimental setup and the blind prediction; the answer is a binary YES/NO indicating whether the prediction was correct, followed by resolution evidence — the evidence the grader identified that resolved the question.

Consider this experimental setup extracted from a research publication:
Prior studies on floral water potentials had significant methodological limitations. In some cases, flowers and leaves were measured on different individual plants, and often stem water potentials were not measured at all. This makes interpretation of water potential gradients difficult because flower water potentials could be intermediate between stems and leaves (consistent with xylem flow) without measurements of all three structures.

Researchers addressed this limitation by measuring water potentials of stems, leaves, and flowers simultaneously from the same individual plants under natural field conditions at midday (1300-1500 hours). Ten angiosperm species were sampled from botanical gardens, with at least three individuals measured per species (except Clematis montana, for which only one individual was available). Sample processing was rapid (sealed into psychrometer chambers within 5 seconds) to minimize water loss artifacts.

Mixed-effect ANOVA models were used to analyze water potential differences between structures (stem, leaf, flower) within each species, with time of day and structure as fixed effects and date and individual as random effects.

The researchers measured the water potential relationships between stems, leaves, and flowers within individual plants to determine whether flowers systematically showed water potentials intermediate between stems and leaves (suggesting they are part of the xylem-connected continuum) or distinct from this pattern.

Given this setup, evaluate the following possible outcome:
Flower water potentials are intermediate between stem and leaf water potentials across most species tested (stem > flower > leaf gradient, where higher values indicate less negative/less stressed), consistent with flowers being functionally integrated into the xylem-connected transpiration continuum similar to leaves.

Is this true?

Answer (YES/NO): NO